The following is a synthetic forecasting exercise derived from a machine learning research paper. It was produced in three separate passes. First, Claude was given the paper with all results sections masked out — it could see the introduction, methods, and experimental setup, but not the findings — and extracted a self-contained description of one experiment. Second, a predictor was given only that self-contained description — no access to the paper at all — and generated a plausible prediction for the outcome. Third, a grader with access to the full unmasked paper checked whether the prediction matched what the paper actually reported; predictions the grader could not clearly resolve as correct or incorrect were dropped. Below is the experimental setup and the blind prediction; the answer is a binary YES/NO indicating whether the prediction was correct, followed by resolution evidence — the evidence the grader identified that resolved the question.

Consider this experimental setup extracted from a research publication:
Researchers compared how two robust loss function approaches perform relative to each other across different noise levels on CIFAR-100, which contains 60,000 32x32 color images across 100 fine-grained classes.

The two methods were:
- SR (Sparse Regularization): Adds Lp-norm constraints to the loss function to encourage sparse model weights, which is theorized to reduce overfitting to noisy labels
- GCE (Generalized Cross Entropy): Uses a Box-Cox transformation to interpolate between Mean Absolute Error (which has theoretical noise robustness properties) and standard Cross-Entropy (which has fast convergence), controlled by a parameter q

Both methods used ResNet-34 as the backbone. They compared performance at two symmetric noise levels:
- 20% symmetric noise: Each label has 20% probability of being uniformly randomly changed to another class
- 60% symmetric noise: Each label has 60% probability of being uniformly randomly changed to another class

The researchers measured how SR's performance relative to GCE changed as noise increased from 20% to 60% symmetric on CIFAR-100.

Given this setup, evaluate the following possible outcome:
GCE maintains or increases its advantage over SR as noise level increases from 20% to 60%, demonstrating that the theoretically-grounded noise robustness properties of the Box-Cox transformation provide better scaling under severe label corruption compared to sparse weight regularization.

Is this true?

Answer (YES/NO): NO